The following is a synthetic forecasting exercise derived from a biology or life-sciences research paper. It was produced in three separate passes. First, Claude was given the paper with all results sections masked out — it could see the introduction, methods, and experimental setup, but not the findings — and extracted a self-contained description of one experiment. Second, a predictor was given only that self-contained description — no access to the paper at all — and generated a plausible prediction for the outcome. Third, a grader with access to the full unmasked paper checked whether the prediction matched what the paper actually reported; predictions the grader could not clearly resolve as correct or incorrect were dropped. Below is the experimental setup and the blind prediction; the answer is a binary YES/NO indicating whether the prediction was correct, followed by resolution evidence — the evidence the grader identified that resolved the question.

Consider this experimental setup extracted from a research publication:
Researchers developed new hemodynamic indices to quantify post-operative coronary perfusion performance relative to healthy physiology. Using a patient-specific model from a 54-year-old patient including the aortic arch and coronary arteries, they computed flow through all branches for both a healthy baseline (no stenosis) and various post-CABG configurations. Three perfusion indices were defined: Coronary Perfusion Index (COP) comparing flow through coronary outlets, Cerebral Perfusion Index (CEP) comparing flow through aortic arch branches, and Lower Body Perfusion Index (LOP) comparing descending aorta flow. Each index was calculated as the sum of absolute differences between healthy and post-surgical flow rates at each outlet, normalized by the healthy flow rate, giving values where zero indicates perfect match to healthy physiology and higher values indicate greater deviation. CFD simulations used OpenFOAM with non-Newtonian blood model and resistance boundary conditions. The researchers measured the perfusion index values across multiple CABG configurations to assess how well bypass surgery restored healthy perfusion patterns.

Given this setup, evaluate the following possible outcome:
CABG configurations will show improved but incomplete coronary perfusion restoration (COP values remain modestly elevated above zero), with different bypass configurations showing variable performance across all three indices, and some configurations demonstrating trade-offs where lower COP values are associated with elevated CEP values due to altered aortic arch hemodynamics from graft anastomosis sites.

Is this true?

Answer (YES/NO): NO